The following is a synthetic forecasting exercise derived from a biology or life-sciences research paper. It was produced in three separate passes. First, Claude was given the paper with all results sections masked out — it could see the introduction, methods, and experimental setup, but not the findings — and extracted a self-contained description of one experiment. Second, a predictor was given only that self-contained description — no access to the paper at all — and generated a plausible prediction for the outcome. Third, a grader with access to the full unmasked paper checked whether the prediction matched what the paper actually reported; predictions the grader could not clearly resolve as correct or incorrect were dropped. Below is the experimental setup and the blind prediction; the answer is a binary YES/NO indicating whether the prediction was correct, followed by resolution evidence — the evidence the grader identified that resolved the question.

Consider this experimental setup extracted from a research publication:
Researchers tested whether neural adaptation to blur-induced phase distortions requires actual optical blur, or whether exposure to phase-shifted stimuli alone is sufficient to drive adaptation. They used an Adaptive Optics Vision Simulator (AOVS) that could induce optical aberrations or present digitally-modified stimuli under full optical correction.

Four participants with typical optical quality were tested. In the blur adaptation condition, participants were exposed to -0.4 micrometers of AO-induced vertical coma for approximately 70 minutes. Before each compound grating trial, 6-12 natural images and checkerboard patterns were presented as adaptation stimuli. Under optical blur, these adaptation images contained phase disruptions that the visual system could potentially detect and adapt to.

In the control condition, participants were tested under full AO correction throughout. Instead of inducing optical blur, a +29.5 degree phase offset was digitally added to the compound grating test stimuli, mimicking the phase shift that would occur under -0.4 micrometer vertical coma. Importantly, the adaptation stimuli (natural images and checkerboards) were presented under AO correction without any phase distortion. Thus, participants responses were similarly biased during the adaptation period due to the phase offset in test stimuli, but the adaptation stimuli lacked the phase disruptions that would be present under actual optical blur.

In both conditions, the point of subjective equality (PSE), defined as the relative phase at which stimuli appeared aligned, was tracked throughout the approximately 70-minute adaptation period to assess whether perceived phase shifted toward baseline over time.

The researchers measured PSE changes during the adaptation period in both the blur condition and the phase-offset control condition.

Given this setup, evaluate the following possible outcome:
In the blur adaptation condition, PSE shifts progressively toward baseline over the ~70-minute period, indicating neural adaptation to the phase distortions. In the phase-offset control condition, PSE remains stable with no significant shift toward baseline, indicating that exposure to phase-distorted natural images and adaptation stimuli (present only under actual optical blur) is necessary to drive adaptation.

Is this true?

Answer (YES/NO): YES